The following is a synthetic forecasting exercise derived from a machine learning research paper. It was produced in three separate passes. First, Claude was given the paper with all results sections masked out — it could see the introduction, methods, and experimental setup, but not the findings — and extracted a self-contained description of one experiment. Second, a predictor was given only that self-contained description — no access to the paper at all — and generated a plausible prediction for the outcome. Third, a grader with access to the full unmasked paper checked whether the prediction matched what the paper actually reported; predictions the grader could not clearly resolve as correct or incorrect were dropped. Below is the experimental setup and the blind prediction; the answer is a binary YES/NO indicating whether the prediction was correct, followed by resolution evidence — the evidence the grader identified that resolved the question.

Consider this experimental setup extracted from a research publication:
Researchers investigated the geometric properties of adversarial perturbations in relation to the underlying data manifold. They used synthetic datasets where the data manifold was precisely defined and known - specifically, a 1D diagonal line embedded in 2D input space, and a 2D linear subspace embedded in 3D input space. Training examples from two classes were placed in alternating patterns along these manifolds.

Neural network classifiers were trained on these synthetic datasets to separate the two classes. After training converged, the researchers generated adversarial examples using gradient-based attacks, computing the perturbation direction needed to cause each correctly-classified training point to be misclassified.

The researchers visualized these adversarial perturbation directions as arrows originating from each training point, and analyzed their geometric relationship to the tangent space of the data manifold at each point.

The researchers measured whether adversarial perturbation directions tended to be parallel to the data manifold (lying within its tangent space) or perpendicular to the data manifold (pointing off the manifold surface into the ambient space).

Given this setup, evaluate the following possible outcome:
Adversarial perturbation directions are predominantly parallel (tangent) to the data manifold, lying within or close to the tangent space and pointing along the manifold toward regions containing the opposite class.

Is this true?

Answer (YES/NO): NO